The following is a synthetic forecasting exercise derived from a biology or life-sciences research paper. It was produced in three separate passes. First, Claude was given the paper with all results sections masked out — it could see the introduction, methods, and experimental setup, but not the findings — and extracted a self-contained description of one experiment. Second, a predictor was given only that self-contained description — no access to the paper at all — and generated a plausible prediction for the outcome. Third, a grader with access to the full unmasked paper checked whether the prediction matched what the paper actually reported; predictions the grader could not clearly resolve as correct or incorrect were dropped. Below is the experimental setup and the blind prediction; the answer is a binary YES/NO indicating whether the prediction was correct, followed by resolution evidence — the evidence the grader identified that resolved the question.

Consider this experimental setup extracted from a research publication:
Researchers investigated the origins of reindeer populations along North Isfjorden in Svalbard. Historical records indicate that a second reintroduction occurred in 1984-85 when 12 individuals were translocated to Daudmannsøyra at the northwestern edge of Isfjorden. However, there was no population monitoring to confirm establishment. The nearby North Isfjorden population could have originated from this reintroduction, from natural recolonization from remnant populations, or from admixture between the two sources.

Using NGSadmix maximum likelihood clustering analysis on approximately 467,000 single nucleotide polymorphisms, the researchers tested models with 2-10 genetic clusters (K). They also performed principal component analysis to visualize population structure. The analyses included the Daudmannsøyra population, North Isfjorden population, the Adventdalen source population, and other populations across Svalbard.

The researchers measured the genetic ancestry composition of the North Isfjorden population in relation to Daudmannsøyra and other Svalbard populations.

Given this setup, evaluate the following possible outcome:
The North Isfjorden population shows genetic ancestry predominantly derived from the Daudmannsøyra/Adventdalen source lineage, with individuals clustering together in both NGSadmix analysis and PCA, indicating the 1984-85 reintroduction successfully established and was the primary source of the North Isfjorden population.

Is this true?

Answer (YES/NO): NO